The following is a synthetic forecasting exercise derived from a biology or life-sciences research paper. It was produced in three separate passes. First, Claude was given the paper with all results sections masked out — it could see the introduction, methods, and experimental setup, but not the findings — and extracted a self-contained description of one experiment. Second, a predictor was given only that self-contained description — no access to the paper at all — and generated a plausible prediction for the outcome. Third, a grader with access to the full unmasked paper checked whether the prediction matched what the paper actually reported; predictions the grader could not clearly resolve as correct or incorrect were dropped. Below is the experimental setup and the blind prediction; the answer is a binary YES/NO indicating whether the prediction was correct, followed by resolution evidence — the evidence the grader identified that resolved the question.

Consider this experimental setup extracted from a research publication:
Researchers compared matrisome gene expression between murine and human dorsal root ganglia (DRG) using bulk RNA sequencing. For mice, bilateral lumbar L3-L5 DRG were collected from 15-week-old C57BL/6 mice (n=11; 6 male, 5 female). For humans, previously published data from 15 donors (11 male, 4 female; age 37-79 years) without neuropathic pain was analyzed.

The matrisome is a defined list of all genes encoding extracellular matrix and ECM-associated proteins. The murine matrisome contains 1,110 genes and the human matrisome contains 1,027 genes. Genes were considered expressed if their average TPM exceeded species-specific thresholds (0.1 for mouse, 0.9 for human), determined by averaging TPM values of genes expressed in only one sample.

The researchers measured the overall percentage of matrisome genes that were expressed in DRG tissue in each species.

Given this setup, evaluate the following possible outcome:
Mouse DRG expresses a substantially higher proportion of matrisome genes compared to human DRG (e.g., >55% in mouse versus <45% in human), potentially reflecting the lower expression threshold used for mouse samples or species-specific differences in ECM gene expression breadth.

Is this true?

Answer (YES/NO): NO